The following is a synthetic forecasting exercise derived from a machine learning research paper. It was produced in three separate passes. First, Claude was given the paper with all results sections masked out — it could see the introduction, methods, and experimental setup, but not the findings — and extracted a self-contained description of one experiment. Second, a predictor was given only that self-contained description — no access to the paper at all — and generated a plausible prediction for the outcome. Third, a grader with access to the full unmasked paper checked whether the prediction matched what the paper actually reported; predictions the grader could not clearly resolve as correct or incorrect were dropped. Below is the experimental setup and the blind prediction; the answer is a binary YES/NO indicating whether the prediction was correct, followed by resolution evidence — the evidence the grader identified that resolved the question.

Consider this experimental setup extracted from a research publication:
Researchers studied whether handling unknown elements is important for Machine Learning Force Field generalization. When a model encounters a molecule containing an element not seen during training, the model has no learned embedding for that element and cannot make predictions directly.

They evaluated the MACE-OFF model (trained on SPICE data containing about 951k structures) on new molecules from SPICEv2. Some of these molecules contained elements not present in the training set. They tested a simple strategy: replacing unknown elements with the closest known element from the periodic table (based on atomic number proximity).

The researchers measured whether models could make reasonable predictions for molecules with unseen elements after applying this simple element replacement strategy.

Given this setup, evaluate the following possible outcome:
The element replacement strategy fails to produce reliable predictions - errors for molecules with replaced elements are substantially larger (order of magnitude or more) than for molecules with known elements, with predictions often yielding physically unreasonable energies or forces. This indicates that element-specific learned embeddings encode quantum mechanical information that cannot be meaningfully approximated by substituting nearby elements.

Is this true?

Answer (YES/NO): NO